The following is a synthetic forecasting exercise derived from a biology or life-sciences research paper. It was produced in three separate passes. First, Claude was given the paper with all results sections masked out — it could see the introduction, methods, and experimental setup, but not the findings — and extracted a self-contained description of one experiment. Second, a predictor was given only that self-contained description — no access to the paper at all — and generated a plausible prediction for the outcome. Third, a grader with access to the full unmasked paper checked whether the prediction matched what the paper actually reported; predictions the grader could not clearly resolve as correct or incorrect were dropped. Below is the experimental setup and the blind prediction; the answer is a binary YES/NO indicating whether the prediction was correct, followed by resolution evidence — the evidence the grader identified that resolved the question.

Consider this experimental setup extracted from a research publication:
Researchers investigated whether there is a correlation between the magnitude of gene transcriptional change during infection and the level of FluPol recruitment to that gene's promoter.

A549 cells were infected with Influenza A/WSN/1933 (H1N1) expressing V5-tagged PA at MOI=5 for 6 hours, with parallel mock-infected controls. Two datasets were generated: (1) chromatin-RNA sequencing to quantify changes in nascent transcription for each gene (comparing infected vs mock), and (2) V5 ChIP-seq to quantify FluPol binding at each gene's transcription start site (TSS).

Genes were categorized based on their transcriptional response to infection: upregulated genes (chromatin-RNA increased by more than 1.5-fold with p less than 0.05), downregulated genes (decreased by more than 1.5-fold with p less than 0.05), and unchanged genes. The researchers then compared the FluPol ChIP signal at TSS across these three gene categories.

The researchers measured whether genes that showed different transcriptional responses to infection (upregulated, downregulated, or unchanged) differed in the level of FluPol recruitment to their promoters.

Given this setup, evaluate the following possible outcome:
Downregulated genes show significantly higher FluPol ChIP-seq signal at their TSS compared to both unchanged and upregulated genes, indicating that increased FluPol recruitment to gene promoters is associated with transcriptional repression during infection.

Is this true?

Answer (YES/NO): NO